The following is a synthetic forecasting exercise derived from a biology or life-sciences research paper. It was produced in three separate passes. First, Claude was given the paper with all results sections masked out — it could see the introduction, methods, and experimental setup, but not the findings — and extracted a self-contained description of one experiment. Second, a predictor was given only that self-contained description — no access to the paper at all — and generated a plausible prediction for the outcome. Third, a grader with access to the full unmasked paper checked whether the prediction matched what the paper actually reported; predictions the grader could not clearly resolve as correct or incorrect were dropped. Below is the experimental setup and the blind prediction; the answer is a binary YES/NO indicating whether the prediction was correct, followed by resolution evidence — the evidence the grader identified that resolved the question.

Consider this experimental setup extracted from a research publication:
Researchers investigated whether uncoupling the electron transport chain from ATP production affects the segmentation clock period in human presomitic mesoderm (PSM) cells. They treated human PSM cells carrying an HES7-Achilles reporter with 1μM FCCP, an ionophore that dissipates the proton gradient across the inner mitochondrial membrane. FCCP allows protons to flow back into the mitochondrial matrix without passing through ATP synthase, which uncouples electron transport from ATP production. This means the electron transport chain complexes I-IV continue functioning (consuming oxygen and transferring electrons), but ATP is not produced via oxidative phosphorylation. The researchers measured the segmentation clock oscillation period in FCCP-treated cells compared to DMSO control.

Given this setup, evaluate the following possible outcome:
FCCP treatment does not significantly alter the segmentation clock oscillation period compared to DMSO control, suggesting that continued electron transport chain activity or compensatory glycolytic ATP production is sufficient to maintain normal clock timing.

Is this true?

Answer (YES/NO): YES